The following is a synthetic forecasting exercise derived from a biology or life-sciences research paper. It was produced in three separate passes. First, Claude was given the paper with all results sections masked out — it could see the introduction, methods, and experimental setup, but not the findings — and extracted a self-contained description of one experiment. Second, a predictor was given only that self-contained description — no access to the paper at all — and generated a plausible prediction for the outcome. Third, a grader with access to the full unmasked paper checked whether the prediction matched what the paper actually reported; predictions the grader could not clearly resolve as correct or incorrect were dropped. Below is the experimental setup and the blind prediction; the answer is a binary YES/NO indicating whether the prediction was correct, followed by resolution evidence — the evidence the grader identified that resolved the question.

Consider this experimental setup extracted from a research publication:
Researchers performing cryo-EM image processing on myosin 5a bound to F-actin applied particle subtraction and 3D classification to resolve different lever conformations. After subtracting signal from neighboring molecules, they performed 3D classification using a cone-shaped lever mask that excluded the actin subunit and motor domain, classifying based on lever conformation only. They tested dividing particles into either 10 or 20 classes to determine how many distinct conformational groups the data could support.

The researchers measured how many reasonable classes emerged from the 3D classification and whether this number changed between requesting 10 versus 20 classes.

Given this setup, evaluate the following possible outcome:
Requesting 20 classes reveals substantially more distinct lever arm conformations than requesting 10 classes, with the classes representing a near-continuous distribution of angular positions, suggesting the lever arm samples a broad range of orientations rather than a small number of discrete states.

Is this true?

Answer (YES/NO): NO